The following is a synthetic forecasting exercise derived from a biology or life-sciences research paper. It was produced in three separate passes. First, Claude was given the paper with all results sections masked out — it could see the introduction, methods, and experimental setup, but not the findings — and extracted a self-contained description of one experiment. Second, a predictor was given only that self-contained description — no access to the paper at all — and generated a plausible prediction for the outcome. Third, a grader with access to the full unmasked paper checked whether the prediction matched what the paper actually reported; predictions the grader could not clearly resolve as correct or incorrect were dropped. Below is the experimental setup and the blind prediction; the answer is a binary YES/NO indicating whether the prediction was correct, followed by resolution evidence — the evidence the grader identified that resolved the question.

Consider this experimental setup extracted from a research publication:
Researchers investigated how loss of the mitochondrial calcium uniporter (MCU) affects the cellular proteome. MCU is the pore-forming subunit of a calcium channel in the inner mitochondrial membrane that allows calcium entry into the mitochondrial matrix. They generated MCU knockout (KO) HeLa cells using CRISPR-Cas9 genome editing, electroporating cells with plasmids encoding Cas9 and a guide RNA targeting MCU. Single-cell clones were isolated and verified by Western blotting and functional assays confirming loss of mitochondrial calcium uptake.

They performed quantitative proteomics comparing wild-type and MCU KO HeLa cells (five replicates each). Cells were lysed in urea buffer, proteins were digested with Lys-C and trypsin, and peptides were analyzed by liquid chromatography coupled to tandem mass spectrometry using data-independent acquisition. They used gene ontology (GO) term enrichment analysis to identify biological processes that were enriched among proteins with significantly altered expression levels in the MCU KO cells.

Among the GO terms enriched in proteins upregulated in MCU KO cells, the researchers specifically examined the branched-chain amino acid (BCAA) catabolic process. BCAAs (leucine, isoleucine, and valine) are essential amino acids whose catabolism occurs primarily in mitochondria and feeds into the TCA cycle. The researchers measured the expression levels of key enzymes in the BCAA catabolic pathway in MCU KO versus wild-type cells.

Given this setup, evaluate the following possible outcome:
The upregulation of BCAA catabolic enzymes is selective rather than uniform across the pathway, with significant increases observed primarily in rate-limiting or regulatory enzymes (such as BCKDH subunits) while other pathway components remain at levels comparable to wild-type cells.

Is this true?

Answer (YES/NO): NO